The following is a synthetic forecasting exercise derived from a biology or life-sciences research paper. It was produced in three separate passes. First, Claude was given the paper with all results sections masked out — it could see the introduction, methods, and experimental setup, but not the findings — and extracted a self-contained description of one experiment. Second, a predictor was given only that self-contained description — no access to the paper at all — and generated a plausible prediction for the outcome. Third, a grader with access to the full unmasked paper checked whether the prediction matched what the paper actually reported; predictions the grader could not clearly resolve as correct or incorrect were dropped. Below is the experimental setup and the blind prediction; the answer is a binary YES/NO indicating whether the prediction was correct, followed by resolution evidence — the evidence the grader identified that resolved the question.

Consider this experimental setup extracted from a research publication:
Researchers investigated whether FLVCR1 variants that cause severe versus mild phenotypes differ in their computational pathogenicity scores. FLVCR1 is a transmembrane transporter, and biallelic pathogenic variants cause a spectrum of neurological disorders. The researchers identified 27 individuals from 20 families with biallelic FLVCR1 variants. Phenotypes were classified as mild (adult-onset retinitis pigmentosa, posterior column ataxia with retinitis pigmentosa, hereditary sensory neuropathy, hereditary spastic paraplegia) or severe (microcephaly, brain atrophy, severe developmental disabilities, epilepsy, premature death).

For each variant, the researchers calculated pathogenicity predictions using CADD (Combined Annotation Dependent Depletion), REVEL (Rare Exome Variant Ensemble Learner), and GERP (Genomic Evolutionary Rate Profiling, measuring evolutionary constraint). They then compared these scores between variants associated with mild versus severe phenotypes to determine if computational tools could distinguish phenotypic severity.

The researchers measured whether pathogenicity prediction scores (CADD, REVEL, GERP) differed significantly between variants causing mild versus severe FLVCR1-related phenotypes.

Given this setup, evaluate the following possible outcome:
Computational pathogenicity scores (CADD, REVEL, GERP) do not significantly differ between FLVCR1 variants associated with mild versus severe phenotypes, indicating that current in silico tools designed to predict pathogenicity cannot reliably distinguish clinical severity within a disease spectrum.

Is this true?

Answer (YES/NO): YES